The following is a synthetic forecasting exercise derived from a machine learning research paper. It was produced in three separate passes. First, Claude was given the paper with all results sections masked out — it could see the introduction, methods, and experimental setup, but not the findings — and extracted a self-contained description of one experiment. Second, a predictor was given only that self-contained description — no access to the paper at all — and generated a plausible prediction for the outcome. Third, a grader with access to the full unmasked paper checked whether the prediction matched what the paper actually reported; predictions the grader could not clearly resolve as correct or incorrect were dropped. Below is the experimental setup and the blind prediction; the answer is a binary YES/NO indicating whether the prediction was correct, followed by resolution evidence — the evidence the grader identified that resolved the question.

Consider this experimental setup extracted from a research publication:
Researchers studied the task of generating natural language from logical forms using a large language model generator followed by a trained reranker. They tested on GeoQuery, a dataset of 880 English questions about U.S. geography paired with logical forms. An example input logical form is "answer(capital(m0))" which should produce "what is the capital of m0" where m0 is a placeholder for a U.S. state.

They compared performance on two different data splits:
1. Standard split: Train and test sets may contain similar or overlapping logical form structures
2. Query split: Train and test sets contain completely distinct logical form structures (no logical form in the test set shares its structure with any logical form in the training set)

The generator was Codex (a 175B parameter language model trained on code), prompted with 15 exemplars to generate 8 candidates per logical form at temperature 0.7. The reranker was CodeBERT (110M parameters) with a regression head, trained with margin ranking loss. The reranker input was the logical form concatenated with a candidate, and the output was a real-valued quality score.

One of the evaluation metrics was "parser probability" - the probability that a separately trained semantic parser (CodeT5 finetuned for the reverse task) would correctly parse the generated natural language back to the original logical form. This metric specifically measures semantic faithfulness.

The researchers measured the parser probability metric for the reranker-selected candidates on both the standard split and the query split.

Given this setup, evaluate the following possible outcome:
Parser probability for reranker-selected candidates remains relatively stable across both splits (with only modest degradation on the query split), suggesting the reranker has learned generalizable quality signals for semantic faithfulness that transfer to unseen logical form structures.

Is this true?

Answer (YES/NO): NO